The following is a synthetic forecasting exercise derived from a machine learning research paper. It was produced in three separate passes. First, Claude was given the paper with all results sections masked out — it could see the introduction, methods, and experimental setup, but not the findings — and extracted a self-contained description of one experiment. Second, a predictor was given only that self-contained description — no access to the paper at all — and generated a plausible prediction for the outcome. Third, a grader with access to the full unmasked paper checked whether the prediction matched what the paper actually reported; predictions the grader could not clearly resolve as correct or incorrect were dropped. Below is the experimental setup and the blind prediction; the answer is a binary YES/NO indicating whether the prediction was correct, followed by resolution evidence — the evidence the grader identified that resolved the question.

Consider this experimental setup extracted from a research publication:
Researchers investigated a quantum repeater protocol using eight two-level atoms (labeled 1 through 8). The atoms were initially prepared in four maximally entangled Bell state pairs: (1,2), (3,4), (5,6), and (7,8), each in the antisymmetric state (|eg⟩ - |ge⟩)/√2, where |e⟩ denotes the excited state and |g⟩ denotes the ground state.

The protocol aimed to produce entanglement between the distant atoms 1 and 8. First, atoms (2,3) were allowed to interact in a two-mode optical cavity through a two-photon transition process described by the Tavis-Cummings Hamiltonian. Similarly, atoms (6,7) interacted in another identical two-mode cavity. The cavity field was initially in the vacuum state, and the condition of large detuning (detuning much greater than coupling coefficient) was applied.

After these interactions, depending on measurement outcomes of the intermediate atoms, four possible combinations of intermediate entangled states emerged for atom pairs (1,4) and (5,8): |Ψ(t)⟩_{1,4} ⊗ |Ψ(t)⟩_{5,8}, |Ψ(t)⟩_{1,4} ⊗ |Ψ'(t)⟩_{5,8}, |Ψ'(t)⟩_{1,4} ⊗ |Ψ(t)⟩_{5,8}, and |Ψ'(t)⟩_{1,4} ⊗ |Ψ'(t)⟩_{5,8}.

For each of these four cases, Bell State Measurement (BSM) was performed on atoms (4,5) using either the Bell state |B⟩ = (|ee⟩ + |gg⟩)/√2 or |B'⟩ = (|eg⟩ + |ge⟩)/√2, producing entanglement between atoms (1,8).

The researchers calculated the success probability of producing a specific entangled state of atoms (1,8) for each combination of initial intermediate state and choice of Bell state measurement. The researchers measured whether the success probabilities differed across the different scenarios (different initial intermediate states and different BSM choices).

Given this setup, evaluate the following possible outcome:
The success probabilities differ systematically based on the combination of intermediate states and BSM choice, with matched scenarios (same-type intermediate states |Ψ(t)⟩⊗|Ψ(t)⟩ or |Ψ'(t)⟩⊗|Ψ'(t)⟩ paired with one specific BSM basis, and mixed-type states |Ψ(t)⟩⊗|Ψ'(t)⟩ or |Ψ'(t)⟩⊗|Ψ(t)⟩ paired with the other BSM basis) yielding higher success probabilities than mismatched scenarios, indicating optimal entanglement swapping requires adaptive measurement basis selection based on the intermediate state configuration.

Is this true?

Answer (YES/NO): NO